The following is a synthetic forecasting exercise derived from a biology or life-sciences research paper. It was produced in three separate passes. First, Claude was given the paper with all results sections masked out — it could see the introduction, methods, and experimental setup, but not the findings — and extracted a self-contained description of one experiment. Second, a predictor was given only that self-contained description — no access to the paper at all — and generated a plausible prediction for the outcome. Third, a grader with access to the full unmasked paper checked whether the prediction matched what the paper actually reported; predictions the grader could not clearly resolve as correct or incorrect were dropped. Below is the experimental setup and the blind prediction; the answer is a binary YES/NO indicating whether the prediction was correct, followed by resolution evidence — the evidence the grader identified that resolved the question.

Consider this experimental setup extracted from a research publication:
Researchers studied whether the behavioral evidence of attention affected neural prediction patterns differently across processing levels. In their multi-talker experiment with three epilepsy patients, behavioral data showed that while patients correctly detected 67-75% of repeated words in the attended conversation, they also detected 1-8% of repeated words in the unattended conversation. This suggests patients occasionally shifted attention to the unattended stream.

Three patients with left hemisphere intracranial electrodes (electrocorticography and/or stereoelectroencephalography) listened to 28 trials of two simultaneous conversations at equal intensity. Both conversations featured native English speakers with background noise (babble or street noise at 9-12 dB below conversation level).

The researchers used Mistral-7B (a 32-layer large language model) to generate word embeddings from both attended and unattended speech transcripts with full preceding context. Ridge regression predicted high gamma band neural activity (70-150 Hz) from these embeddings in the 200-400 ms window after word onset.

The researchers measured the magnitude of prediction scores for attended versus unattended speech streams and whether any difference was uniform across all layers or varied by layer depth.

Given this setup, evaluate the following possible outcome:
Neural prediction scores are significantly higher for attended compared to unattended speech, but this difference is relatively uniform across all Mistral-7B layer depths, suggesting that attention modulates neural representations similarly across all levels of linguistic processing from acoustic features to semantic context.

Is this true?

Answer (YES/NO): NO